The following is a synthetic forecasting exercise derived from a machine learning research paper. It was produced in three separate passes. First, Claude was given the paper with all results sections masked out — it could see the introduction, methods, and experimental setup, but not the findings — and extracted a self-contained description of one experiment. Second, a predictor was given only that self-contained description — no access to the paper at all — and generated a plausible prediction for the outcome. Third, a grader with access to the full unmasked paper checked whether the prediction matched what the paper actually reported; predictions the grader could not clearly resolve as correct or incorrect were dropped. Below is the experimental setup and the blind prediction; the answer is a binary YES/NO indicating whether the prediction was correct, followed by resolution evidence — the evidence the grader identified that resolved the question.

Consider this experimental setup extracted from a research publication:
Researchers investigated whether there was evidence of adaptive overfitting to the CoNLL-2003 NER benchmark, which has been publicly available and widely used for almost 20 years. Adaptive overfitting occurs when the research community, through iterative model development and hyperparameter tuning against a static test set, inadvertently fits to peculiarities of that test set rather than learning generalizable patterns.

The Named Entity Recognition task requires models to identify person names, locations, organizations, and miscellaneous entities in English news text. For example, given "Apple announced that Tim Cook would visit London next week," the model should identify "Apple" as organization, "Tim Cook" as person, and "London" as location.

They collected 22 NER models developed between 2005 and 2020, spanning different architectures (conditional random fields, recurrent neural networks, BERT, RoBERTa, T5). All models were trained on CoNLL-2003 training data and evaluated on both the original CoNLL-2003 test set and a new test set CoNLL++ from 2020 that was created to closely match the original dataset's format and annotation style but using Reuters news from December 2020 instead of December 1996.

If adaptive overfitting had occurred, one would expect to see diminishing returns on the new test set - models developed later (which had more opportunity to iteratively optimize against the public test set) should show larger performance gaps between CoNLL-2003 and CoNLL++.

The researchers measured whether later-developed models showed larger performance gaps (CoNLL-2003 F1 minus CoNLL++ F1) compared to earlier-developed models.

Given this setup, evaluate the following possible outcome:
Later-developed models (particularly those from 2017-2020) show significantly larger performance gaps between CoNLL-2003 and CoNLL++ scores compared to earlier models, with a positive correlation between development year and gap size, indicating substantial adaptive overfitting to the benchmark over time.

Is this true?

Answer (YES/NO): NO